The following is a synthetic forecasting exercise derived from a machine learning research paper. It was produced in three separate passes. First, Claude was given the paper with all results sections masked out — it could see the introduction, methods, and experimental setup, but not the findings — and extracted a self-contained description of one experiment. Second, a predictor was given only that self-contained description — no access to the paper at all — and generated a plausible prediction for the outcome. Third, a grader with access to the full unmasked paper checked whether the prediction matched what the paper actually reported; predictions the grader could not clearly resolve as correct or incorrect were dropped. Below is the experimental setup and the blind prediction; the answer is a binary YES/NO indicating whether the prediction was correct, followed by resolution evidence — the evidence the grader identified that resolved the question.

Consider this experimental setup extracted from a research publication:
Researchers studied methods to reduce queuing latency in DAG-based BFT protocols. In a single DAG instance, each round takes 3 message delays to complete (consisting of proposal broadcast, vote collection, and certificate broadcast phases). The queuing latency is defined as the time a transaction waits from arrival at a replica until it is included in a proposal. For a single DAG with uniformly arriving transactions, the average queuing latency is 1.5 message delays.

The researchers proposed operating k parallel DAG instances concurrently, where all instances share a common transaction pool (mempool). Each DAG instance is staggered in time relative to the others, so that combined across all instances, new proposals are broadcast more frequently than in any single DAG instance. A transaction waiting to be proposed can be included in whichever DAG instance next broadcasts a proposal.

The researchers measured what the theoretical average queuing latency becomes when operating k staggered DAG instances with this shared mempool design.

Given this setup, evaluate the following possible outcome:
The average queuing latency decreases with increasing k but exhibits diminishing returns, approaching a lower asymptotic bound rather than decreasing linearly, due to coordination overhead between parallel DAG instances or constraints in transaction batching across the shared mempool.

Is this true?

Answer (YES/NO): NO